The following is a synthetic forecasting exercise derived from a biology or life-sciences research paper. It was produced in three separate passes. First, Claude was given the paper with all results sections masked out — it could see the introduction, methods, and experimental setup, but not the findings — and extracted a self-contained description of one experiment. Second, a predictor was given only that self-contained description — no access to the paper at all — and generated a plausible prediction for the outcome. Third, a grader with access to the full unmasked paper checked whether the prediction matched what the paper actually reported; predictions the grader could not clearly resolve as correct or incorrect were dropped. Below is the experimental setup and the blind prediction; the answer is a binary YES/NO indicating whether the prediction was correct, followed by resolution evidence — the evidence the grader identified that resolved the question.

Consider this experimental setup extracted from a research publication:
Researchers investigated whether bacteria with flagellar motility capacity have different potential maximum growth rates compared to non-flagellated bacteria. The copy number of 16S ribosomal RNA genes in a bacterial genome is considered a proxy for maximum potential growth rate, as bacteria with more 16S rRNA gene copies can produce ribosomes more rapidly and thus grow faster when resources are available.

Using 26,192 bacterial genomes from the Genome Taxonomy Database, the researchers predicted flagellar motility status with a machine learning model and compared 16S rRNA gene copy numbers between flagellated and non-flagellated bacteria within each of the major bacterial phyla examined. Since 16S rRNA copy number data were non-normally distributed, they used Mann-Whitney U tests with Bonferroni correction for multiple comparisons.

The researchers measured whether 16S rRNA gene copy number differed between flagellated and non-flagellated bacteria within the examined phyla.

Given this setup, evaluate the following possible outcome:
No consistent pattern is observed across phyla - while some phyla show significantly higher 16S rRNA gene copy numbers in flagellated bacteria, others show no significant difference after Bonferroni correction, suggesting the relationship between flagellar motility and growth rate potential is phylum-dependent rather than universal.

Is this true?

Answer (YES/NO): YES